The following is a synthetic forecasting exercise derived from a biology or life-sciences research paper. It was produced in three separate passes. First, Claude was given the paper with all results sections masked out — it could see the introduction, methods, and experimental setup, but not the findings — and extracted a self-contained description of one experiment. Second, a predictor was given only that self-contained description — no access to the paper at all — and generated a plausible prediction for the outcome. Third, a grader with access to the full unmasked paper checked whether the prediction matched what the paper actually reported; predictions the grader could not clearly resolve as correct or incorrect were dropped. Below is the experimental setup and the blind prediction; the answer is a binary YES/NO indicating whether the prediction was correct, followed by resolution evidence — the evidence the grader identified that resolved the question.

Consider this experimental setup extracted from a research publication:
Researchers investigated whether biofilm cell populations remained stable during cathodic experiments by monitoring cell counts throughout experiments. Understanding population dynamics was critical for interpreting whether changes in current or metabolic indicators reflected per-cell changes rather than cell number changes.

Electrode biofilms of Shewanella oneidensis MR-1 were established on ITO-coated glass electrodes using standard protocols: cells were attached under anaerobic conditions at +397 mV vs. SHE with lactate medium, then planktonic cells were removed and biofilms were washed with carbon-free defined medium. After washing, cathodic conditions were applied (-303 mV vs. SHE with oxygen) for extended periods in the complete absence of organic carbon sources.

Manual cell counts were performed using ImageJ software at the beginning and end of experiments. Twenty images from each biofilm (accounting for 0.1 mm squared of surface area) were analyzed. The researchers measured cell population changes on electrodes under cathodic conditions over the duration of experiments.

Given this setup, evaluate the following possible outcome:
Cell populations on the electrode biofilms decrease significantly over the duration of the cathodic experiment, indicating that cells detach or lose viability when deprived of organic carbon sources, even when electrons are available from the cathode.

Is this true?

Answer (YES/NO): NO